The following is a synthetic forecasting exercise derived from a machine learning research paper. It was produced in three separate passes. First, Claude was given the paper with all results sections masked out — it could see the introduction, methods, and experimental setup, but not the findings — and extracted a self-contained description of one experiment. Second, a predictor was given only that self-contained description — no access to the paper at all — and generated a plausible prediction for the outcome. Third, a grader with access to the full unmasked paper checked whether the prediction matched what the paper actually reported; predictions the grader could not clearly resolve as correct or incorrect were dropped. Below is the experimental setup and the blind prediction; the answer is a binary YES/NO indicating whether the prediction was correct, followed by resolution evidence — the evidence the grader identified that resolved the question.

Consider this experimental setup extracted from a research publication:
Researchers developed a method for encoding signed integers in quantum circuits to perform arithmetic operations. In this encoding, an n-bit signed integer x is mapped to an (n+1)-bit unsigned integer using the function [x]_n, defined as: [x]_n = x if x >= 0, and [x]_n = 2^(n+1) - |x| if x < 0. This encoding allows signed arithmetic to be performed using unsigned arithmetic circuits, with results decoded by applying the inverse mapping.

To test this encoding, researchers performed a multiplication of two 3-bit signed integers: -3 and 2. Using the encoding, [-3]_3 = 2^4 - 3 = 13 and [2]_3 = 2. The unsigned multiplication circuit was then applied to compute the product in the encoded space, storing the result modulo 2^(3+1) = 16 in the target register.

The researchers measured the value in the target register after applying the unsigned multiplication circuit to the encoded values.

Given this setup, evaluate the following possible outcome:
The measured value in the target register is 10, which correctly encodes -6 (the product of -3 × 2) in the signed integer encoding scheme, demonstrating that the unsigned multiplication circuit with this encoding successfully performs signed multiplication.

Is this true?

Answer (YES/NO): YES